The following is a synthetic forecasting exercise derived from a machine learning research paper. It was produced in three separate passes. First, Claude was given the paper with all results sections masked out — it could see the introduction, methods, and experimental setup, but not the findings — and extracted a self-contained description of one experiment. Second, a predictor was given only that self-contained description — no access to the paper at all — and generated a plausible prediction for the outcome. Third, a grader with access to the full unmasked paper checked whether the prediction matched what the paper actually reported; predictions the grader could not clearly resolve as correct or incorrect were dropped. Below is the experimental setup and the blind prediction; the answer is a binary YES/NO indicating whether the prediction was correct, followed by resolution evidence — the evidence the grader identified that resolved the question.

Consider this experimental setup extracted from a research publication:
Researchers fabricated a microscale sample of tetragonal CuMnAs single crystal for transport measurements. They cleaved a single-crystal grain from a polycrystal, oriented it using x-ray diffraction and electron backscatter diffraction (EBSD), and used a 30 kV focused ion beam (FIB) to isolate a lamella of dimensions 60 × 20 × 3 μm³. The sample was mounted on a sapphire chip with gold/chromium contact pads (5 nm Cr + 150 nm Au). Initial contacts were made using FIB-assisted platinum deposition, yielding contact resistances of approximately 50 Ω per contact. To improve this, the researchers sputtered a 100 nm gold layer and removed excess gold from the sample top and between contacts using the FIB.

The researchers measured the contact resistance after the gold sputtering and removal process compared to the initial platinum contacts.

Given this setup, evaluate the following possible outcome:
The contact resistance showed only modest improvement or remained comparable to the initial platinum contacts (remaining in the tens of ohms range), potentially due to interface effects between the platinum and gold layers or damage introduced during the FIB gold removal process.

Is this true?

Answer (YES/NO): NO